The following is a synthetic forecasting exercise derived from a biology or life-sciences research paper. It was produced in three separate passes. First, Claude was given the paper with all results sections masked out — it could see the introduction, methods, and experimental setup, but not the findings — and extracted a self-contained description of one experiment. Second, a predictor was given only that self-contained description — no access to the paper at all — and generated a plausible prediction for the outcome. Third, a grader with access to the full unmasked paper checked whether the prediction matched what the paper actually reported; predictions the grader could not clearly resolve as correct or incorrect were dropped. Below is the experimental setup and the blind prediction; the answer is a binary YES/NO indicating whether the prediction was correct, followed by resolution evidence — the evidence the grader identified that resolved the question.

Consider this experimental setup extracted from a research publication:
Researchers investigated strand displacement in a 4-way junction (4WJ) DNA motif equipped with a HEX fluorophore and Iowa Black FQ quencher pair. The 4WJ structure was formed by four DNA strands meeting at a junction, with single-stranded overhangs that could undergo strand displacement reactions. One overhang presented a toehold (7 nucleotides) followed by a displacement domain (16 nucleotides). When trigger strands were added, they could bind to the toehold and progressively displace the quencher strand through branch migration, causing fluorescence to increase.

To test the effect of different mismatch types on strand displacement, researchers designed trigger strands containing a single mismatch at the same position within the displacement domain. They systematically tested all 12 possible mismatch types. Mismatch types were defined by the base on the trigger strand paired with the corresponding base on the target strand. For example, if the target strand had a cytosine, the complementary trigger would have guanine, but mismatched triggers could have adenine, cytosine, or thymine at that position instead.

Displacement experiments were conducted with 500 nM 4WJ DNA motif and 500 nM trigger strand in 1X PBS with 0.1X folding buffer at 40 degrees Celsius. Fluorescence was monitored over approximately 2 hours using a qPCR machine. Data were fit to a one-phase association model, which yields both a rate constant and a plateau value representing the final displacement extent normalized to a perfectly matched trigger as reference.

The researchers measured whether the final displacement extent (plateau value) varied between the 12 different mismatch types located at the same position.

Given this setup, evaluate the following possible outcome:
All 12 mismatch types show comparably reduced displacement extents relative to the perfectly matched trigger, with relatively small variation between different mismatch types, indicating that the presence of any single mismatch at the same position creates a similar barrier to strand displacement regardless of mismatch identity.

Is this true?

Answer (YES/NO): NO